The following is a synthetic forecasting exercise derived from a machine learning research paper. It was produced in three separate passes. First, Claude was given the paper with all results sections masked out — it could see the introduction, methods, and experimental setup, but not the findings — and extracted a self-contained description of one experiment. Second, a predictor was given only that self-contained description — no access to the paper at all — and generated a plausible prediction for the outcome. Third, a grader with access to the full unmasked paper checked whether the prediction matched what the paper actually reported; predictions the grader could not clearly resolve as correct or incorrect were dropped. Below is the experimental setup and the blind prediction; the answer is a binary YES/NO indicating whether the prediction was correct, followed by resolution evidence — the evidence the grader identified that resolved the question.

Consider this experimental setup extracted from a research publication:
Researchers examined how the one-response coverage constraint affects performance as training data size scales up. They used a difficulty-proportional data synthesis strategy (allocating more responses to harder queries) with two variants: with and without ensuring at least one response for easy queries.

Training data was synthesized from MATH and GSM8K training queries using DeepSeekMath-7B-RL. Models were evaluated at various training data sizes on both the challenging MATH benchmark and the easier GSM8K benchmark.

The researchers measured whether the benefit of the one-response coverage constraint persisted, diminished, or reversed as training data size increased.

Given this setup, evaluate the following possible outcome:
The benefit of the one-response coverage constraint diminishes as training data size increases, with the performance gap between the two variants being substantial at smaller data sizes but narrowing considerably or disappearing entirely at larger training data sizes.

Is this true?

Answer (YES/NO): YES